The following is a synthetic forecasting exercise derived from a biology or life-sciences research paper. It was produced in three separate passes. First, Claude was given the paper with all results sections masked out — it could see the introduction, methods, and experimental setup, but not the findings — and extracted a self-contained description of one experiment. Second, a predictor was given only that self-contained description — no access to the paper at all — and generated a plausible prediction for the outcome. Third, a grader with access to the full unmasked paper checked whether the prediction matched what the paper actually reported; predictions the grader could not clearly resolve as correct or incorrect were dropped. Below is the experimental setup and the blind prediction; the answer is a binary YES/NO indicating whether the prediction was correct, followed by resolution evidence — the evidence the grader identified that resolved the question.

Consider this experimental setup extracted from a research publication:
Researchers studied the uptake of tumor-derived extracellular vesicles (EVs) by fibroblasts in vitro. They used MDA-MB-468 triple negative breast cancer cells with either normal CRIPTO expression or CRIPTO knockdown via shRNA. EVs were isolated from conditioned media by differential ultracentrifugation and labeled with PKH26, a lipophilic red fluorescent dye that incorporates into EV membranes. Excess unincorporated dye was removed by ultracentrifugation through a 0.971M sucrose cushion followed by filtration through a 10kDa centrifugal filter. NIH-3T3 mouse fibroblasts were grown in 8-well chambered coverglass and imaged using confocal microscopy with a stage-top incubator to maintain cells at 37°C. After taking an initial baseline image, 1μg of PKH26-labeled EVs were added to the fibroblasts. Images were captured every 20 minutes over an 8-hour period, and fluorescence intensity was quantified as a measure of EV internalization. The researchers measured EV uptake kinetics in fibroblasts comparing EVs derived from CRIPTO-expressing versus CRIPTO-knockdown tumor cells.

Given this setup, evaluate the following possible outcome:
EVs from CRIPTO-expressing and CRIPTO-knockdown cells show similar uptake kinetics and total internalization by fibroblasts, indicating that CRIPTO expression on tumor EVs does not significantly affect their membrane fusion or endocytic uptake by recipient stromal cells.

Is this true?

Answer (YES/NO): NO